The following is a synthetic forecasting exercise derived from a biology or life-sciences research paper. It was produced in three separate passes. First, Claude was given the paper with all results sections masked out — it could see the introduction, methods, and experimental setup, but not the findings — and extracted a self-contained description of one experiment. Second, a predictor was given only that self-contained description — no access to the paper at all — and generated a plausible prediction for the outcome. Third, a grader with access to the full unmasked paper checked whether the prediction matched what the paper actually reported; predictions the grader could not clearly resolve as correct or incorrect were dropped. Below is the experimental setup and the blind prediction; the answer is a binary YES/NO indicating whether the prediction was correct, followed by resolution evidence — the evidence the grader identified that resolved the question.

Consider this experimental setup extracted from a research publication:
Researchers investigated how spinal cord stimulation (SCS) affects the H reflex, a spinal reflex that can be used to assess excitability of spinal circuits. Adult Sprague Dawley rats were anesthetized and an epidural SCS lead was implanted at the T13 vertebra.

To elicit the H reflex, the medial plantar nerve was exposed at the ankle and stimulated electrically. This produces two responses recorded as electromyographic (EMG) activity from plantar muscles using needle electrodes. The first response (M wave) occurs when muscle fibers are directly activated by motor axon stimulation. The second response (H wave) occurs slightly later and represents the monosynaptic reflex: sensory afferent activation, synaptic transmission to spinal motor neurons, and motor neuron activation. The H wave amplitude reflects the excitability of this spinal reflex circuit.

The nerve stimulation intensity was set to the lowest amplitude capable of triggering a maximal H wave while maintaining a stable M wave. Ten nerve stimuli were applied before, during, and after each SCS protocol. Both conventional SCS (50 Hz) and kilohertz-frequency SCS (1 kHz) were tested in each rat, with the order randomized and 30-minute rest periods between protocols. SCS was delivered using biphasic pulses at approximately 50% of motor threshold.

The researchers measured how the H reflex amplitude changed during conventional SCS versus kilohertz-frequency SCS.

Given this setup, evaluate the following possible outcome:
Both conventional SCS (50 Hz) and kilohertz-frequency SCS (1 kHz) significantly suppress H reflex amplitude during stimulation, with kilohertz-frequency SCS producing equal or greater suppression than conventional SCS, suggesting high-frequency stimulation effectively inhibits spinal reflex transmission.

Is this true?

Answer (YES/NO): YES